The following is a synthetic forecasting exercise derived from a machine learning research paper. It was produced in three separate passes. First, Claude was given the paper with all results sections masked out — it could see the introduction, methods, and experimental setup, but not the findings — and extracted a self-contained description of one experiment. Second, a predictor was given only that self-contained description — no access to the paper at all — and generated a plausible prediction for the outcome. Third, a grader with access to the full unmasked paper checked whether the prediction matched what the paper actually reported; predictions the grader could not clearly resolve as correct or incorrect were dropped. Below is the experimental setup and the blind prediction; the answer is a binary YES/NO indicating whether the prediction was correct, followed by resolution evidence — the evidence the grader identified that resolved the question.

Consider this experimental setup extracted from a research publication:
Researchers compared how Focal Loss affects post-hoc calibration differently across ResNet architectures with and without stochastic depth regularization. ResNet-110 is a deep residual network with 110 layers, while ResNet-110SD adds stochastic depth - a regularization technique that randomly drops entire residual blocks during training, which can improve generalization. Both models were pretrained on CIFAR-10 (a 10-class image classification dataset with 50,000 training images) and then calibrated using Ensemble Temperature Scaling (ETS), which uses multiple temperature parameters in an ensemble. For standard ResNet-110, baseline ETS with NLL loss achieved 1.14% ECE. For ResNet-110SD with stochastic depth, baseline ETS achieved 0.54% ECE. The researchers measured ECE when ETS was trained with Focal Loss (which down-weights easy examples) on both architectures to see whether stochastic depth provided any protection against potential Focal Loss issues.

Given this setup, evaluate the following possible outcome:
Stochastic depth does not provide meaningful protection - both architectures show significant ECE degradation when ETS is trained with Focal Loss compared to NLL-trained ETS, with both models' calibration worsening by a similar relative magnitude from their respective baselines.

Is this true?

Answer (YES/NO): YES